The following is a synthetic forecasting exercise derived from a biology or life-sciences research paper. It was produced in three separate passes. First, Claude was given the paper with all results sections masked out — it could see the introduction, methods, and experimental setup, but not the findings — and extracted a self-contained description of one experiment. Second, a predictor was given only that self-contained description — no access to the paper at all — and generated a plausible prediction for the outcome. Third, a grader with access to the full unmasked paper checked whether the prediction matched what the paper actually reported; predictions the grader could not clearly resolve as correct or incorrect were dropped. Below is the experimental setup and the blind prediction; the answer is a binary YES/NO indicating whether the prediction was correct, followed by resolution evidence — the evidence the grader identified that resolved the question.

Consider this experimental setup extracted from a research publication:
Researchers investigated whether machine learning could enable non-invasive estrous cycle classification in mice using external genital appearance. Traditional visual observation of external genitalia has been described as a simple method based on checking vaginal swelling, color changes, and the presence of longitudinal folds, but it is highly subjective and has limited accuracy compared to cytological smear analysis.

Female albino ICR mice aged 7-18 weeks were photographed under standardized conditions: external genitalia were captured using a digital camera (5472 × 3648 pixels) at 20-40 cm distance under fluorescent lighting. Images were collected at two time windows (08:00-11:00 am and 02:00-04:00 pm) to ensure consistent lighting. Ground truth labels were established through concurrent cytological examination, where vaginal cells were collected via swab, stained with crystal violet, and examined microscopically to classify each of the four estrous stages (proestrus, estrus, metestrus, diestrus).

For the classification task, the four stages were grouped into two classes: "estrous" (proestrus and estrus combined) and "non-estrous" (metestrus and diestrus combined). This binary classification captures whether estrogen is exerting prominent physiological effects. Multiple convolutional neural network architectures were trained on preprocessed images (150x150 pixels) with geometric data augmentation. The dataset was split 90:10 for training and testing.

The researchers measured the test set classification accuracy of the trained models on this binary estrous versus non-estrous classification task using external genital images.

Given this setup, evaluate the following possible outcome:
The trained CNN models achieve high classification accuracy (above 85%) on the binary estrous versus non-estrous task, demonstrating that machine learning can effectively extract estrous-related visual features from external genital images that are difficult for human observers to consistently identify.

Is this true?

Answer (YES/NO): NO